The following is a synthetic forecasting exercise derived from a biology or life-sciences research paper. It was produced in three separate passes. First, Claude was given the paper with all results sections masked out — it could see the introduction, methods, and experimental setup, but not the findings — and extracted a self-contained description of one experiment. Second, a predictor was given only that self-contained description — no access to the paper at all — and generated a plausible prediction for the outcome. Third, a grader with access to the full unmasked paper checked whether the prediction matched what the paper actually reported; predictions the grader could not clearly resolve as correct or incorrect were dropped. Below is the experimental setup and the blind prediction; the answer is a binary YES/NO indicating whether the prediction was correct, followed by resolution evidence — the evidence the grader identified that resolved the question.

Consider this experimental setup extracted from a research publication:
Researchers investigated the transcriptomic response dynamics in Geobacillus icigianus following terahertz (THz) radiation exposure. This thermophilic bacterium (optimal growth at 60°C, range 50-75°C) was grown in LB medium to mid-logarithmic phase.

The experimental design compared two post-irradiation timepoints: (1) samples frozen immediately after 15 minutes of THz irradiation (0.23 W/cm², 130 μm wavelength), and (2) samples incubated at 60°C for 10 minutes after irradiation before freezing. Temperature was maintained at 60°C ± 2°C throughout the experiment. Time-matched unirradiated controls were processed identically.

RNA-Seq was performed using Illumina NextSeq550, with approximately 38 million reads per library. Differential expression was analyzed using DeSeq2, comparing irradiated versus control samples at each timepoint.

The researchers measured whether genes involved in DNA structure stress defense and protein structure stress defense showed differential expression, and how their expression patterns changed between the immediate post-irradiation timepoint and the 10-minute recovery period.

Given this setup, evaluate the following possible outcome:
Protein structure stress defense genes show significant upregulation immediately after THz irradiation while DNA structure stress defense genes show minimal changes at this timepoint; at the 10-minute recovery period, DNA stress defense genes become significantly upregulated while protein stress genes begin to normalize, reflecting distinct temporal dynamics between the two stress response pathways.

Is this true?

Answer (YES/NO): NO